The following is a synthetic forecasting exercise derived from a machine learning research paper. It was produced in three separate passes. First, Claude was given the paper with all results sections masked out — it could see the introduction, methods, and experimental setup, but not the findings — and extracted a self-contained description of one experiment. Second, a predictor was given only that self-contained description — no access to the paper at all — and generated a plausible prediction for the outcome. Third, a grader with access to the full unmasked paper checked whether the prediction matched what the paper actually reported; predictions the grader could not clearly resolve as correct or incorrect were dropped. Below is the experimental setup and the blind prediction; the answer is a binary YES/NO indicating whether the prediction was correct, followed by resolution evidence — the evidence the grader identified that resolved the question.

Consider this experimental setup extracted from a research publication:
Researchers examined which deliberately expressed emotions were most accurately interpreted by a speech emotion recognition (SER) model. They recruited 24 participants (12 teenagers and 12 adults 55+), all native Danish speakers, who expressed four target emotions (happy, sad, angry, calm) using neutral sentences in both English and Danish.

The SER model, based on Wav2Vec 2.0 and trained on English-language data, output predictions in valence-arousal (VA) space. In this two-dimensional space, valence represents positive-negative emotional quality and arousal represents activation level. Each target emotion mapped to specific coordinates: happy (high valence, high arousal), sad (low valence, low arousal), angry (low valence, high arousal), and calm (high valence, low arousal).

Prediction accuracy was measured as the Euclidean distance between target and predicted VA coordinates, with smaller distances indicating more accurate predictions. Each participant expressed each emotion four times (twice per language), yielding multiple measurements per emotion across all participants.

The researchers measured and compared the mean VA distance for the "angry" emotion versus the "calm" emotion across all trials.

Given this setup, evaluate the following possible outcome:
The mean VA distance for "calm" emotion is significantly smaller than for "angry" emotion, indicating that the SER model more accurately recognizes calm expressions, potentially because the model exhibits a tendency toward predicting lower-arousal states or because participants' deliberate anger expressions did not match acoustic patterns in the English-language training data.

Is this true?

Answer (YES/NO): NO